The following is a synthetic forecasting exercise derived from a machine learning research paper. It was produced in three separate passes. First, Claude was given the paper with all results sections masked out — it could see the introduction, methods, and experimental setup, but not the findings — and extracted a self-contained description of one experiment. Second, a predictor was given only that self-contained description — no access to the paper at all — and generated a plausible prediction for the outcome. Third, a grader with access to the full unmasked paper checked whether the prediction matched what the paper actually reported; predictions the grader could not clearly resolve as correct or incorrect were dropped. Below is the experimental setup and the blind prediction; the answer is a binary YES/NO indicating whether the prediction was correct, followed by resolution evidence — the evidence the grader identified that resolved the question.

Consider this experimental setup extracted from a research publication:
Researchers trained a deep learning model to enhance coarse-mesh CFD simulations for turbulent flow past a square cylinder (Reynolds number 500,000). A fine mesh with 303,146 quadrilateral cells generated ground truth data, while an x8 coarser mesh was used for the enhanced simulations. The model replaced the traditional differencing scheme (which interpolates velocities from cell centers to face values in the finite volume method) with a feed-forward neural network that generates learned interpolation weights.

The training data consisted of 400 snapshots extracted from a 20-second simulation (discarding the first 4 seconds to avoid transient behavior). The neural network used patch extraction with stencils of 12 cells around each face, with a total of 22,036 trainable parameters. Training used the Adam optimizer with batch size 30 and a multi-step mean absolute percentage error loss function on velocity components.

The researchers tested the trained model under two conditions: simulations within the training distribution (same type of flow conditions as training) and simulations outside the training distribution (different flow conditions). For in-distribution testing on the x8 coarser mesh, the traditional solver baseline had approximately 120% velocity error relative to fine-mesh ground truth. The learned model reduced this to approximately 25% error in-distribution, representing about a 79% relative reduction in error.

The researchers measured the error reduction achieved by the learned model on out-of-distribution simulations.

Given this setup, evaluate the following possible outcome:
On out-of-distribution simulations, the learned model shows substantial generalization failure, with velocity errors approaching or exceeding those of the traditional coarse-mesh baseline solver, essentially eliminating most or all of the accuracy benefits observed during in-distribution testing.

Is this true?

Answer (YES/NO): NO